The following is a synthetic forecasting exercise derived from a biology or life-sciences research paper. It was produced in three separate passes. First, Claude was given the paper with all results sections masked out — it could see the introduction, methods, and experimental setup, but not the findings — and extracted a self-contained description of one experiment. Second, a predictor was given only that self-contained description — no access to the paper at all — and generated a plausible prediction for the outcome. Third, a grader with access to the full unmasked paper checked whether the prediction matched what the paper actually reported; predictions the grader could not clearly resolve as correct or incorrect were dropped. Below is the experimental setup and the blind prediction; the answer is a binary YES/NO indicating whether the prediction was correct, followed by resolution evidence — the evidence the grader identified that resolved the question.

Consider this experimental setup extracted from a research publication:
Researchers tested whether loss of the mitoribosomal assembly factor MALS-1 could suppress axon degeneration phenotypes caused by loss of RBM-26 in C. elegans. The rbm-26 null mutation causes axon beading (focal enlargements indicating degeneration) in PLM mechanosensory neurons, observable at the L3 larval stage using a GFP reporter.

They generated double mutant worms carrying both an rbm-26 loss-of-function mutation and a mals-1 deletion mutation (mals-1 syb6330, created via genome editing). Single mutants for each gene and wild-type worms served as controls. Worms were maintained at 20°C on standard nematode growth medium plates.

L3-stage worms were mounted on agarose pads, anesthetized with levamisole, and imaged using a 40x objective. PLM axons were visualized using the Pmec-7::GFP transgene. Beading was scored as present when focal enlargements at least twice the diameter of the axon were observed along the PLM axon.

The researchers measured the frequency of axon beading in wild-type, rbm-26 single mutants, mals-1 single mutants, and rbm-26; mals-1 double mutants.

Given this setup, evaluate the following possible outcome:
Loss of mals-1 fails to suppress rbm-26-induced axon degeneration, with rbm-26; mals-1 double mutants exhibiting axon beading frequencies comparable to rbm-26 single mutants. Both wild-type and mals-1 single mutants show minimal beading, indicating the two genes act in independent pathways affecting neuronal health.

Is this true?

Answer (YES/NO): NO